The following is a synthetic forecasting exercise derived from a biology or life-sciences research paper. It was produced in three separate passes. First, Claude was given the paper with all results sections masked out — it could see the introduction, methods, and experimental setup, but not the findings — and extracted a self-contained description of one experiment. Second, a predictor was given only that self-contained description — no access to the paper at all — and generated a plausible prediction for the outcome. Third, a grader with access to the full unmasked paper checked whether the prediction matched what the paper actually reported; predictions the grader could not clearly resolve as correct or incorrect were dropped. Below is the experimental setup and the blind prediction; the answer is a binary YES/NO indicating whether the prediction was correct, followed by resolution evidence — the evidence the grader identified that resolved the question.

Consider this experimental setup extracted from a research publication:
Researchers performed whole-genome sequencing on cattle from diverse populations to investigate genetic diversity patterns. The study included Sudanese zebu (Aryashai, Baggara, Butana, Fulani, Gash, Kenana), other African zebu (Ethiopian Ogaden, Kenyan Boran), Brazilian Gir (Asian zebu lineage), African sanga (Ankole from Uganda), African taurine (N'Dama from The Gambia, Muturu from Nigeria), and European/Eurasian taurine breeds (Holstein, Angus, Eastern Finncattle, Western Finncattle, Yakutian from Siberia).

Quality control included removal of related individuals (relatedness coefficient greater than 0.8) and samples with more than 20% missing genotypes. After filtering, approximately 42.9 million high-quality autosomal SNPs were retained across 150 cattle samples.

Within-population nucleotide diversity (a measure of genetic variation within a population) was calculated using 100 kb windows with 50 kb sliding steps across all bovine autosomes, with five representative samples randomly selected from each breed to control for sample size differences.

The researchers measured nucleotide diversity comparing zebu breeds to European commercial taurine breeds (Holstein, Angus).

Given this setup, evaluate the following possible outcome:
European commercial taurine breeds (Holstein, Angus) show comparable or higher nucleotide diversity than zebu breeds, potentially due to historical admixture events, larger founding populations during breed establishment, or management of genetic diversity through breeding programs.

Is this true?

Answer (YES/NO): NO